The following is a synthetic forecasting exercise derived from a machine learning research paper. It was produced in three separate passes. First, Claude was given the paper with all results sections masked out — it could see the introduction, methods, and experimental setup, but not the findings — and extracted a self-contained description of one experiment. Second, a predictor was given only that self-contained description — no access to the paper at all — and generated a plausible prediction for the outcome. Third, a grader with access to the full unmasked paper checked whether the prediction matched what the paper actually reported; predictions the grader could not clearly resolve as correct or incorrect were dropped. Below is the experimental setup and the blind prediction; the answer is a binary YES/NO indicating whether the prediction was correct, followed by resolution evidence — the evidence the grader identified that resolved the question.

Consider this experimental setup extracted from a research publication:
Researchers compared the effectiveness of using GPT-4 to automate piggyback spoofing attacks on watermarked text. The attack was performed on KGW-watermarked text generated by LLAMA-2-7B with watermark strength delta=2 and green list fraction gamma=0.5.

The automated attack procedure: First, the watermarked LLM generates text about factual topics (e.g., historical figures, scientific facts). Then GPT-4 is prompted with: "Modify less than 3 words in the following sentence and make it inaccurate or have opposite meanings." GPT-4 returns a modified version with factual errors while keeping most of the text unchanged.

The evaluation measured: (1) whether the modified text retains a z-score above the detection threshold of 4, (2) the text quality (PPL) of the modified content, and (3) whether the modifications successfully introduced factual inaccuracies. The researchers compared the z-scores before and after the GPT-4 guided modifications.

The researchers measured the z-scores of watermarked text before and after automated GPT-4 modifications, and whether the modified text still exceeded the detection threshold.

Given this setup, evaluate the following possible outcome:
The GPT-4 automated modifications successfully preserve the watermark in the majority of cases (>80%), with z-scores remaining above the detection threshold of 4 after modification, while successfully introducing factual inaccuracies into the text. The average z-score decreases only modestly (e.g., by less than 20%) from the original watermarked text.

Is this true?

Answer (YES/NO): YES